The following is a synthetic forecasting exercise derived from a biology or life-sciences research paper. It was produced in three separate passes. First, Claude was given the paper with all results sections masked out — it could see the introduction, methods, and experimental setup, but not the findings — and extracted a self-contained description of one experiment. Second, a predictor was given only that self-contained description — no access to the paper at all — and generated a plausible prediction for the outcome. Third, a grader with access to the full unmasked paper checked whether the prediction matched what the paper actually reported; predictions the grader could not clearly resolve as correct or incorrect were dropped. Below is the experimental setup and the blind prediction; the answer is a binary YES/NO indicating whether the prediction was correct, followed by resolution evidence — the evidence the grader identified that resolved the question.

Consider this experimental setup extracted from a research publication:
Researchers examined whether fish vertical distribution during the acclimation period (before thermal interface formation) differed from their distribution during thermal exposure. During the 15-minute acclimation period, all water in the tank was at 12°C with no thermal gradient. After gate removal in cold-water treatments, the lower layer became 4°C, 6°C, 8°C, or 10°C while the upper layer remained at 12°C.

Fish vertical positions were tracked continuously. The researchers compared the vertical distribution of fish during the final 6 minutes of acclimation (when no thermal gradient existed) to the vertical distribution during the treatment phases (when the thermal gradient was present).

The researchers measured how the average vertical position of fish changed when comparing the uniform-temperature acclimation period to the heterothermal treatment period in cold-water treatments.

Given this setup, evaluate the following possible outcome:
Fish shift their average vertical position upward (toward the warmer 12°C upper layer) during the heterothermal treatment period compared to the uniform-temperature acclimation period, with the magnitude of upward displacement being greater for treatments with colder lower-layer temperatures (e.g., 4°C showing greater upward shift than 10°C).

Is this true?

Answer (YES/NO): YES